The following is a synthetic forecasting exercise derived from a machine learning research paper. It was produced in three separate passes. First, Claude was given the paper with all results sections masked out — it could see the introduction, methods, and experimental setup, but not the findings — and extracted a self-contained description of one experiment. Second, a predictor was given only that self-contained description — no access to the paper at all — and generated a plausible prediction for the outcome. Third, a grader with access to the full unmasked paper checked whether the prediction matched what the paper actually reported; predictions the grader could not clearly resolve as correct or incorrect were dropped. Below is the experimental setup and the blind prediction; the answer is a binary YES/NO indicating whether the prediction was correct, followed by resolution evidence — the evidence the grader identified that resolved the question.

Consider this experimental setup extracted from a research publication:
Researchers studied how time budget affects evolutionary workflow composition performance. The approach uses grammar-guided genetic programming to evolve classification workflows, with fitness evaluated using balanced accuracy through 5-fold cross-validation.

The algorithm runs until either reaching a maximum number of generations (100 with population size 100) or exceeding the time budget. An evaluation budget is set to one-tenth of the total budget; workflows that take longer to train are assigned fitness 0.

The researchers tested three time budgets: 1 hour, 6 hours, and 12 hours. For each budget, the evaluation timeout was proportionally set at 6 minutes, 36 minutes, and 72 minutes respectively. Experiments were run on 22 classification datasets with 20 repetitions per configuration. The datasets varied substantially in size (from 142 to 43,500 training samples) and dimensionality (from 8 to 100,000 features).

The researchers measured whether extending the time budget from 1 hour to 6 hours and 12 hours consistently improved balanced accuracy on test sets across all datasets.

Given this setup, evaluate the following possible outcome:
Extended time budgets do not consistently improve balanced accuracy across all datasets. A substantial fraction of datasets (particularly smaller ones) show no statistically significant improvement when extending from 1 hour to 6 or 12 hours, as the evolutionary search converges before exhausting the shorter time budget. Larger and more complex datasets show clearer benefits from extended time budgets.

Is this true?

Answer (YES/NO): NO